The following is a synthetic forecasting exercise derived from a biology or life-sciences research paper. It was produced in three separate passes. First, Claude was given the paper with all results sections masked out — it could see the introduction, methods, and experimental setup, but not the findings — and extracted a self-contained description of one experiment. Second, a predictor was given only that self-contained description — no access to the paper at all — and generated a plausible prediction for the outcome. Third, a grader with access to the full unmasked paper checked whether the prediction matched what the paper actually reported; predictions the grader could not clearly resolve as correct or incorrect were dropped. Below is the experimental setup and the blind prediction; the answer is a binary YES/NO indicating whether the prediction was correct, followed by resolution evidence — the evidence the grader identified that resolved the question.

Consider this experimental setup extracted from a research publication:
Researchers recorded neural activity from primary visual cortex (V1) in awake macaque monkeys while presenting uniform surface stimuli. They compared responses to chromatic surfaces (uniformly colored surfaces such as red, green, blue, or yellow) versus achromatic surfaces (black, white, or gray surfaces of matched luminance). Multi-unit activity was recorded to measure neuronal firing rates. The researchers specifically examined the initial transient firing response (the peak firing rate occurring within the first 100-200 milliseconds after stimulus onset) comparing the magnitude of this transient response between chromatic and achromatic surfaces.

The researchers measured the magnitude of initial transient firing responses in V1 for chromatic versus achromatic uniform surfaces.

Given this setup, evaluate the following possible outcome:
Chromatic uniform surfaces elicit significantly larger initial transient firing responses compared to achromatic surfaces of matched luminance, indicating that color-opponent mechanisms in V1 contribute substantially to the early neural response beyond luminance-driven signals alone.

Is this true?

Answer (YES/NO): NO